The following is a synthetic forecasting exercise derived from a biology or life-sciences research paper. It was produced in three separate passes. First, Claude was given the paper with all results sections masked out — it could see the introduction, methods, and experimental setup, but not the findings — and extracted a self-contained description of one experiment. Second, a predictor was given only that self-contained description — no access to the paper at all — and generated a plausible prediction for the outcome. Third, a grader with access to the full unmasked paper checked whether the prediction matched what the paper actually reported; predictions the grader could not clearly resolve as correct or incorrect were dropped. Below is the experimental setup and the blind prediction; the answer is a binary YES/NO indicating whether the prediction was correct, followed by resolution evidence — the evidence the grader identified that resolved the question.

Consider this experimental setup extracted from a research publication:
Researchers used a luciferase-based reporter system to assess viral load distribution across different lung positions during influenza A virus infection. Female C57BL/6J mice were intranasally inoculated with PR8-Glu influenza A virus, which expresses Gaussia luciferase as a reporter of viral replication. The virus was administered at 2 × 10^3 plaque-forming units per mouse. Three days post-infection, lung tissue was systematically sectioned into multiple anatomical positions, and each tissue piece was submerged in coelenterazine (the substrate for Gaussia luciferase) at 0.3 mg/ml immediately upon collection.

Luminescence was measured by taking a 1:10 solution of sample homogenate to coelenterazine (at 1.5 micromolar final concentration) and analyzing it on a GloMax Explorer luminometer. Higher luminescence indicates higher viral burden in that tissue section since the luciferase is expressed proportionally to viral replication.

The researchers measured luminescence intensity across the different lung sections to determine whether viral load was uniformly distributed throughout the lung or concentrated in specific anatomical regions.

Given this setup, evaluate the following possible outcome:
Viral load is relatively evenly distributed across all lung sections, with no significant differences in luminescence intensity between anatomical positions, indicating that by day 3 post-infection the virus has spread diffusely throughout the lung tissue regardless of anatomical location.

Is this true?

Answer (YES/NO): NO